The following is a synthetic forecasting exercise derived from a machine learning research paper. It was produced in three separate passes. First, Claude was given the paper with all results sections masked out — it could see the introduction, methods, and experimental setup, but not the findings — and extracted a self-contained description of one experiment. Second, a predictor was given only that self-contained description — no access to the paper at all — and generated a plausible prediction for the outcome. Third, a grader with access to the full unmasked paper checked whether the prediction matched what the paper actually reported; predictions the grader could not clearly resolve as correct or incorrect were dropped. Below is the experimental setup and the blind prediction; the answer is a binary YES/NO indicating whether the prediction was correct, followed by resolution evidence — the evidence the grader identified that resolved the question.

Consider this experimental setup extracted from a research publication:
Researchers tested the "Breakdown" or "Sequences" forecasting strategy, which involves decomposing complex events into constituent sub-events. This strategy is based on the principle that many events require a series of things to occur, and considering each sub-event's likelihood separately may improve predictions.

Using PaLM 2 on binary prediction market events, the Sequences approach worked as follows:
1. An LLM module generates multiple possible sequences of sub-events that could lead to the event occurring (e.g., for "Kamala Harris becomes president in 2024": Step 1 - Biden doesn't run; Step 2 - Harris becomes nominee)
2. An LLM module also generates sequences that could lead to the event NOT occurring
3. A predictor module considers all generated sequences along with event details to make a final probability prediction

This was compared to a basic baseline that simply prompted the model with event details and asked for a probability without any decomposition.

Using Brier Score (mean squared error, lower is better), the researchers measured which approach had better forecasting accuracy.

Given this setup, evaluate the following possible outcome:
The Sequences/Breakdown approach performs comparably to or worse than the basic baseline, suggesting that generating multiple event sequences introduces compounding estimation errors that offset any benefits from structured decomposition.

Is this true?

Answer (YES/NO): YES